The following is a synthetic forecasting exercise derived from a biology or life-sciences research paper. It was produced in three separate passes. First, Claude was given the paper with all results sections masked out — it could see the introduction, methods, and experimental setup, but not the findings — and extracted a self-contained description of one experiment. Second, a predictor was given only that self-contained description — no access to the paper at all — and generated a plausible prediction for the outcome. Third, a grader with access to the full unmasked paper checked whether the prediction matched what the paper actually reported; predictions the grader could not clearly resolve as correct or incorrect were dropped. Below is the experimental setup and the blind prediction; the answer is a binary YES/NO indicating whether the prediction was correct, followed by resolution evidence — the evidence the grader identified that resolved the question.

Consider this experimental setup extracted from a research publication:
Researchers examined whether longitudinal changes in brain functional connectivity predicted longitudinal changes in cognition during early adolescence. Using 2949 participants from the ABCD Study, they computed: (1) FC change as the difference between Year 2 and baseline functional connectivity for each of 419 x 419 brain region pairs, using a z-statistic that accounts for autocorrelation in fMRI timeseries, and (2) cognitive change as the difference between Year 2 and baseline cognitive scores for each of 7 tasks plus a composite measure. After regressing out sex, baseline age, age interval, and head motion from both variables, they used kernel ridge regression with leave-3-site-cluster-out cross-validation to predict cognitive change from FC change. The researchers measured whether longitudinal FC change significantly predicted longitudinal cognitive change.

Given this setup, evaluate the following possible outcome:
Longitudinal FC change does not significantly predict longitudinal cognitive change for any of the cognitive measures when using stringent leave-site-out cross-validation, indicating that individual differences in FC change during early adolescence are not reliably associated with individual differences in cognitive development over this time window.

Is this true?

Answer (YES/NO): NO